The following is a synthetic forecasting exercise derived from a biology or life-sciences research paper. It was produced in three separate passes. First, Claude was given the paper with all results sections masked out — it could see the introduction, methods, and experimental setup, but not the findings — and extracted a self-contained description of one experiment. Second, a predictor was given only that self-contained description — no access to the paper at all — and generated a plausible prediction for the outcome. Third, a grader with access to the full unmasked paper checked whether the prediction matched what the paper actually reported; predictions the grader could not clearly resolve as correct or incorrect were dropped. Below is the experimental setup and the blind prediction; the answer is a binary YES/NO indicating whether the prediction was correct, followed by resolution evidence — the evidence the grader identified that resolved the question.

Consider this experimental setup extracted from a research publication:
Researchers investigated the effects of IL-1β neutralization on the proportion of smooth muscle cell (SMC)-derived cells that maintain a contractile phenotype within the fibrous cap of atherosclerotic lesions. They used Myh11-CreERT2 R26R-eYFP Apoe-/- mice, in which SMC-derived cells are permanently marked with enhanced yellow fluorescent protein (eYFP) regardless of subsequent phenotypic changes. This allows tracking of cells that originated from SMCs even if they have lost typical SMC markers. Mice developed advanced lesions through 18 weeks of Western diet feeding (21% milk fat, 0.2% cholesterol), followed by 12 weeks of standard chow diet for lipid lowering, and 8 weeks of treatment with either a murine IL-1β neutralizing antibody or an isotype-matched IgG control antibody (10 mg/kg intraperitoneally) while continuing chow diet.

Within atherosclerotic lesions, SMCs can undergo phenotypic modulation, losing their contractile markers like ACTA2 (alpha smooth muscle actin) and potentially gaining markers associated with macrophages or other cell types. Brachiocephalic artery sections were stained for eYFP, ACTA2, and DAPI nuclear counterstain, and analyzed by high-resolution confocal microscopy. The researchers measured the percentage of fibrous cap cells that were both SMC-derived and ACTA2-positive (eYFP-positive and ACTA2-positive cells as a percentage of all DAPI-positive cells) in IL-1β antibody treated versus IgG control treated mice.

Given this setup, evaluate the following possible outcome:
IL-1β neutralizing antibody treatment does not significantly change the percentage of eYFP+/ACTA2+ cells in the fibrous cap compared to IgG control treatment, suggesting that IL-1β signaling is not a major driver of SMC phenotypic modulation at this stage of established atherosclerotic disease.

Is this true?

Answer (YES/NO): NO